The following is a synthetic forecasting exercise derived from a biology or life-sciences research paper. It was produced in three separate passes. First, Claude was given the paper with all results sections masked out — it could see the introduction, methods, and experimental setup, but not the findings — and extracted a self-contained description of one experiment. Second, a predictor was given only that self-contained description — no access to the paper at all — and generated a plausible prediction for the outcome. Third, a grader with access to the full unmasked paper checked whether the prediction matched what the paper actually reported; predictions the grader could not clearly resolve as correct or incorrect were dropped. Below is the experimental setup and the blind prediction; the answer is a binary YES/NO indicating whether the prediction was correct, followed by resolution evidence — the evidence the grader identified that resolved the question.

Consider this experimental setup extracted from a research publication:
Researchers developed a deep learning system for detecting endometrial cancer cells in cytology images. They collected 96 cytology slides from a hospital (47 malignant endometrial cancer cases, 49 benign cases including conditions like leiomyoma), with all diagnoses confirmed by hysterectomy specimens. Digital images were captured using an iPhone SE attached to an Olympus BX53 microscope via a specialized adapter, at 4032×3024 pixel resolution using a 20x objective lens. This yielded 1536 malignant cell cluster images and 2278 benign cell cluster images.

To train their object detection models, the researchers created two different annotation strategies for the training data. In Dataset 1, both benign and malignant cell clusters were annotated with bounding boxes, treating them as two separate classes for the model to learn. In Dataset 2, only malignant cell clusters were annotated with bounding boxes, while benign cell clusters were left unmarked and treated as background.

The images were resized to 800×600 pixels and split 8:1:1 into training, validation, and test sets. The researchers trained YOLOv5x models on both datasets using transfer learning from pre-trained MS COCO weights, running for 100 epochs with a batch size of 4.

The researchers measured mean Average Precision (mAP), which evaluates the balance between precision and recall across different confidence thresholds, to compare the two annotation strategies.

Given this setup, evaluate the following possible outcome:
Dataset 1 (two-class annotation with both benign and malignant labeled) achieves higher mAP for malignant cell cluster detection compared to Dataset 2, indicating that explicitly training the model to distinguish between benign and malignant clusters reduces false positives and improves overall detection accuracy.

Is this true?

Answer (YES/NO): YES